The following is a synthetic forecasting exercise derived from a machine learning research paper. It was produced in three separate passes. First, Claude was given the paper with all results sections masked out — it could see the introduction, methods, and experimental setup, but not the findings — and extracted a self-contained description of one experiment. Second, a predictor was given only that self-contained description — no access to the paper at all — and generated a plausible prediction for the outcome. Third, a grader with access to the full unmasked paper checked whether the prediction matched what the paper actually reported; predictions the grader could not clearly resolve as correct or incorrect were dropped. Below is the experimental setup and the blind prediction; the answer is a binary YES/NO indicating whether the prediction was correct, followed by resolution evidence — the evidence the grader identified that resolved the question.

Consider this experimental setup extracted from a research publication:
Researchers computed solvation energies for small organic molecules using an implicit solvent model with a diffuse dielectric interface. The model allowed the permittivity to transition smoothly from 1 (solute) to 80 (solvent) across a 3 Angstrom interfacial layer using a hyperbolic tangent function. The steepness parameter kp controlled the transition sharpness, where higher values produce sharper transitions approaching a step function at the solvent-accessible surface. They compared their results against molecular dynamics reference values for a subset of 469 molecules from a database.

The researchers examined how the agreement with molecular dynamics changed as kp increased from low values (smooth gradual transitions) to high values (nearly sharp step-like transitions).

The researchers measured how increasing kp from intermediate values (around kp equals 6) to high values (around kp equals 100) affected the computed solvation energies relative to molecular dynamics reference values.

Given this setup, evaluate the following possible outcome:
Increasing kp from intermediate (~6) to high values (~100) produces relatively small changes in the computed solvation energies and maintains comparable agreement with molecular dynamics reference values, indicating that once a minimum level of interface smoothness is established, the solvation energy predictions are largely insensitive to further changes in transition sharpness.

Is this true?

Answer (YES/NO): NO